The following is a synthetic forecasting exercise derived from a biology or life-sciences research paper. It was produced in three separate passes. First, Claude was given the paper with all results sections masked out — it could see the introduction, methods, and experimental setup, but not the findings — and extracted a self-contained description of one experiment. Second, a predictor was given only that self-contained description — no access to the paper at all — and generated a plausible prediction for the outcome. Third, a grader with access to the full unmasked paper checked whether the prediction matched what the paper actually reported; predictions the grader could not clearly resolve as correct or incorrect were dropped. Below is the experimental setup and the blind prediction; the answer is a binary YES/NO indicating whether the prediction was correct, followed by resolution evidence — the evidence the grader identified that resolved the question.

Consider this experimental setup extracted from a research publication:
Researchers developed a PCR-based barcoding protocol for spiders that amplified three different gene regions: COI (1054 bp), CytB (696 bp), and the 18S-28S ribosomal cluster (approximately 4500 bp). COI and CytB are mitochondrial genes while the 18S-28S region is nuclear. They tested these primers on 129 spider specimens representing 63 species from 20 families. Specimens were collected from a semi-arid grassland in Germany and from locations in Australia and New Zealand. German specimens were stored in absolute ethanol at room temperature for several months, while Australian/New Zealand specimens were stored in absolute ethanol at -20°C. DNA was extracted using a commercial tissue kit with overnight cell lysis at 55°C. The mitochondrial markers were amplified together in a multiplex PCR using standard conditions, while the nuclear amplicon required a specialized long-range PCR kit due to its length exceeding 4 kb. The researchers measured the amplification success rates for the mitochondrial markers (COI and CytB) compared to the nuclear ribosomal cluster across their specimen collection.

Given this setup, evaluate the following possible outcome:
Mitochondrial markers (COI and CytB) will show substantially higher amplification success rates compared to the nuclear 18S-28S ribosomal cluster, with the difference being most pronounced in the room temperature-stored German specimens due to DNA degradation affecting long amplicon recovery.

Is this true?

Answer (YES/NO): NO